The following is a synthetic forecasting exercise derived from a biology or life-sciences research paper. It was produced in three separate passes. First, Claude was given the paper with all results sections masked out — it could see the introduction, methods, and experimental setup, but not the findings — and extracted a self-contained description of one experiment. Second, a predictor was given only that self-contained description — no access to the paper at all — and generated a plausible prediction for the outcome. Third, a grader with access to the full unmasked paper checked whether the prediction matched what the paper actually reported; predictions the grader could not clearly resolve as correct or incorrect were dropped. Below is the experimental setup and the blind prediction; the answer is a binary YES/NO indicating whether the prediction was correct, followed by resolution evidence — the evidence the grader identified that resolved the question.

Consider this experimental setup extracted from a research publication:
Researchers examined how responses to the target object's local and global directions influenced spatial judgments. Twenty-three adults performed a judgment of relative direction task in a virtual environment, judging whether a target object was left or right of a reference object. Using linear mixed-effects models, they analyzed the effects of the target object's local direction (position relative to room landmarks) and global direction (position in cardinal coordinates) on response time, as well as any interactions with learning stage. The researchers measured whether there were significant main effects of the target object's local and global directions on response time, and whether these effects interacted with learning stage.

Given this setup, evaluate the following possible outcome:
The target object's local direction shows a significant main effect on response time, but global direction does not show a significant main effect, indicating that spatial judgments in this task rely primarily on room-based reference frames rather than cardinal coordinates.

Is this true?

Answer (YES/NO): NO